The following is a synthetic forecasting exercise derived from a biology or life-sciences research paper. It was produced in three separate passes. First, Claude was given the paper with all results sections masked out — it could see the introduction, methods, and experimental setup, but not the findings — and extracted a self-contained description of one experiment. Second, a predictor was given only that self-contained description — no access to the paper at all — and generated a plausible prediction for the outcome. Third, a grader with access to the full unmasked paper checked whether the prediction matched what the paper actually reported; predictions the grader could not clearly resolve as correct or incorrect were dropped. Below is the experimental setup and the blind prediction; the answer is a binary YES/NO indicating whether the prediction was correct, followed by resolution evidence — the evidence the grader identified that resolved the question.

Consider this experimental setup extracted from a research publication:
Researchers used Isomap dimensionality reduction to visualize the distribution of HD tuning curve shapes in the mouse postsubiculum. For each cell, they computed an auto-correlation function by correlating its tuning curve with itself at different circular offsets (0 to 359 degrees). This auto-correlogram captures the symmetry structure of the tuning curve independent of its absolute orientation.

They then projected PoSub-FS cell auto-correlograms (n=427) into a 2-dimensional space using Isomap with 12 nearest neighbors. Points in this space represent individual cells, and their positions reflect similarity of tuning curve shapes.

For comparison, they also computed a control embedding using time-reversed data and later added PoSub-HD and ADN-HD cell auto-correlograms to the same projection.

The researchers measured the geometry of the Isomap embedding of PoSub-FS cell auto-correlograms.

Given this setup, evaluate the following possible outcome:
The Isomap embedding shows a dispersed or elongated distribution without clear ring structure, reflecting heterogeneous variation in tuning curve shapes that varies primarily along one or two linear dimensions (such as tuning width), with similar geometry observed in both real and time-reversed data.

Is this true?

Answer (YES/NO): NO